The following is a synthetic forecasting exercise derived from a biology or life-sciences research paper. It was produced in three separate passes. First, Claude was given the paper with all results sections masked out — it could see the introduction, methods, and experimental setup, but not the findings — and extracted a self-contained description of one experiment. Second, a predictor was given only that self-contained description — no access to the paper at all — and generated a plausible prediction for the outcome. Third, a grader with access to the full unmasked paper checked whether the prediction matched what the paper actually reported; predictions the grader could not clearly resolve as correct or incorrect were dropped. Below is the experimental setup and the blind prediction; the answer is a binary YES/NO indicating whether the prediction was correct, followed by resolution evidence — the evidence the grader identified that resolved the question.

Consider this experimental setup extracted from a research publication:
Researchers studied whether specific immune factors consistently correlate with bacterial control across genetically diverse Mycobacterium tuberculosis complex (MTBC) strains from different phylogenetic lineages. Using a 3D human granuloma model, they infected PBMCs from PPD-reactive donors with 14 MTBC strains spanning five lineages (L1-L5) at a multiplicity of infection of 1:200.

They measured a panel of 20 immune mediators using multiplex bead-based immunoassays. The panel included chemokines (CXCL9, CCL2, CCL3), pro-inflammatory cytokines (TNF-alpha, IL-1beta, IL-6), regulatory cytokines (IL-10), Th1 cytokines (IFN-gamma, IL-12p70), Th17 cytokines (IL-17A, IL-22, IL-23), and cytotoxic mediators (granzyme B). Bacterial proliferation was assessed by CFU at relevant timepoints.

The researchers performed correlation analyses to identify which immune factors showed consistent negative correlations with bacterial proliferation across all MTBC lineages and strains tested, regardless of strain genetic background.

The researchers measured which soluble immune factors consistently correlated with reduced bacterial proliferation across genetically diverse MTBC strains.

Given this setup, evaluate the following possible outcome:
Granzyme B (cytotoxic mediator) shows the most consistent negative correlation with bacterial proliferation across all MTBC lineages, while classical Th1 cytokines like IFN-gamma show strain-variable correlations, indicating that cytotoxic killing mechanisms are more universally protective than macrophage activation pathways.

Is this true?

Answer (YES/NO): NO